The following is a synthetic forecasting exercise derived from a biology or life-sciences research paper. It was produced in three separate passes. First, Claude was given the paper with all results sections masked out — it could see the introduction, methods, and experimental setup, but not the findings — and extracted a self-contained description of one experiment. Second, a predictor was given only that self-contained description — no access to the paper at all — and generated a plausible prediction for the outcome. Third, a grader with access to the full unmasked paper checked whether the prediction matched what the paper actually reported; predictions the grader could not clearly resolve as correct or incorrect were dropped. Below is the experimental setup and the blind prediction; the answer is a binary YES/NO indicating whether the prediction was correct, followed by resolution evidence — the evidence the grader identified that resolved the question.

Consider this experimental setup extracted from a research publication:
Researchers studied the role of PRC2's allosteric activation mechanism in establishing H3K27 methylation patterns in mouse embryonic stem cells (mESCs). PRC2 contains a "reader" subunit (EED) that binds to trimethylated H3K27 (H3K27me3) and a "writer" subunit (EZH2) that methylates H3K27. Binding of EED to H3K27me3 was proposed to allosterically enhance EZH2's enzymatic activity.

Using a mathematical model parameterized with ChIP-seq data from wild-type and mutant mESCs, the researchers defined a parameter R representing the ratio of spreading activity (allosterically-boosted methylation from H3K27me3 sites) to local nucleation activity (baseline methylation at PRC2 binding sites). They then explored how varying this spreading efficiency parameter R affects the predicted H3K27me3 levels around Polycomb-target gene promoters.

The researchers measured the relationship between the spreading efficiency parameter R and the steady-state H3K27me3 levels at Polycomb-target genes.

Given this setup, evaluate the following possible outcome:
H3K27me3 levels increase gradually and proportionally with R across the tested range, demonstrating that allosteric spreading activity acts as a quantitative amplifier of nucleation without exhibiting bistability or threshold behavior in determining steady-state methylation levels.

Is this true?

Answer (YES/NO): NO